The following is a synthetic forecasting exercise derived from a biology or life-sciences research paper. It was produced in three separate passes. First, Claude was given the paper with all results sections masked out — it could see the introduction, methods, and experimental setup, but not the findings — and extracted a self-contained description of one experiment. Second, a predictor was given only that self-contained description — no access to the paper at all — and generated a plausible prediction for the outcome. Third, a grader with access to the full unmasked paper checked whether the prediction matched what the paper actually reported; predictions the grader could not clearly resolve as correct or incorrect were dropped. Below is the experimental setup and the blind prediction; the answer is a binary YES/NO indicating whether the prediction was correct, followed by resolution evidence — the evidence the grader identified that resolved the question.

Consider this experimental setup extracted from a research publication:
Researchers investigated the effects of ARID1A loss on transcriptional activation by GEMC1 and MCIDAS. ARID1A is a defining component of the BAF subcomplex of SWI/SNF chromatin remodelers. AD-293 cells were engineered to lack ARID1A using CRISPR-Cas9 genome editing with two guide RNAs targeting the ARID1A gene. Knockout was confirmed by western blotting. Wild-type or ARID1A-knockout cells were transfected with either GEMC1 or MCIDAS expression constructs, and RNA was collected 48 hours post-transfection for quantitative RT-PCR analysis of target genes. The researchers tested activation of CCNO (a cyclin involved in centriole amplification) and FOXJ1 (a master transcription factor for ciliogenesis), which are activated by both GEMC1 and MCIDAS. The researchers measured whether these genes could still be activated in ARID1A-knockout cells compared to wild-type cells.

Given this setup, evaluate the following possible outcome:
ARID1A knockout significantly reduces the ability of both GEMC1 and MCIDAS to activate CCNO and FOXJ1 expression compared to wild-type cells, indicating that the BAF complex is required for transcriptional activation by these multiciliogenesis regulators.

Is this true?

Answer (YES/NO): YES